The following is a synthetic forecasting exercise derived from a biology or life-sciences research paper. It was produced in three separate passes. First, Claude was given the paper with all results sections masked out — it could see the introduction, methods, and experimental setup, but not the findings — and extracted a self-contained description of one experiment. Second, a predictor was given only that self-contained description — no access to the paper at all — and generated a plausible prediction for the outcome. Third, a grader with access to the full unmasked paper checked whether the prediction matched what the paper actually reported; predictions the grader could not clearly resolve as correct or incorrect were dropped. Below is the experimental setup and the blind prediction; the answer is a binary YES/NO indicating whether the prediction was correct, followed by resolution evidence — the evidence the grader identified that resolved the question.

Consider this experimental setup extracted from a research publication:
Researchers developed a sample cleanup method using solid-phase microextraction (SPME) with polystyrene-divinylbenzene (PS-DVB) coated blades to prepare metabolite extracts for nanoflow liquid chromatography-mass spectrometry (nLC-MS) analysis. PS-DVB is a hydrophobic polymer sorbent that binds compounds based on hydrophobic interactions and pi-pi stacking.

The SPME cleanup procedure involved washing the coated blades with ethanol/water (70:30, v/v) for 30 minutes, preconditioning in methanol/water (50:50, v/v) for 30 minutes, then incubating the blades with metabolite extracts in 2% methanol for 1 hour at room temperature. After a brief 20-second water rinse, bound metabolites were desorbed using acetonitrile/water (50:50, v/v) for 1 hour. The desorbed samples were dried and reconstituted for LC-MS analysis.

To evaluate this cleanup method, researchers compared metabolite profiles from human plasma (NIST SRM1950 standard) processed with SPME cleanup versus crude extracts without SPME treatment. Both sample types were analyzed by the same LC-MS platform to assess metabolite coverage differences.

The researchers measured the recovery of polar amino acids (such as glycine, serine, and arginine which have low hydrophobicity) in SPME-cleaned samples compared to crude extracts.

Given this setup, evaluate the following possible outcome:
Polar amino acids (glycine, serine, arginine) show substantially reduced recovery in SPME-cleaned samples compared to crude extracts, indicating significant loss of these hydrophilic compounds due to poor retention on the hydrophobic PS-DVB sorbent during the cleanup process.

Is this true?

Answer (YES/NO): NO